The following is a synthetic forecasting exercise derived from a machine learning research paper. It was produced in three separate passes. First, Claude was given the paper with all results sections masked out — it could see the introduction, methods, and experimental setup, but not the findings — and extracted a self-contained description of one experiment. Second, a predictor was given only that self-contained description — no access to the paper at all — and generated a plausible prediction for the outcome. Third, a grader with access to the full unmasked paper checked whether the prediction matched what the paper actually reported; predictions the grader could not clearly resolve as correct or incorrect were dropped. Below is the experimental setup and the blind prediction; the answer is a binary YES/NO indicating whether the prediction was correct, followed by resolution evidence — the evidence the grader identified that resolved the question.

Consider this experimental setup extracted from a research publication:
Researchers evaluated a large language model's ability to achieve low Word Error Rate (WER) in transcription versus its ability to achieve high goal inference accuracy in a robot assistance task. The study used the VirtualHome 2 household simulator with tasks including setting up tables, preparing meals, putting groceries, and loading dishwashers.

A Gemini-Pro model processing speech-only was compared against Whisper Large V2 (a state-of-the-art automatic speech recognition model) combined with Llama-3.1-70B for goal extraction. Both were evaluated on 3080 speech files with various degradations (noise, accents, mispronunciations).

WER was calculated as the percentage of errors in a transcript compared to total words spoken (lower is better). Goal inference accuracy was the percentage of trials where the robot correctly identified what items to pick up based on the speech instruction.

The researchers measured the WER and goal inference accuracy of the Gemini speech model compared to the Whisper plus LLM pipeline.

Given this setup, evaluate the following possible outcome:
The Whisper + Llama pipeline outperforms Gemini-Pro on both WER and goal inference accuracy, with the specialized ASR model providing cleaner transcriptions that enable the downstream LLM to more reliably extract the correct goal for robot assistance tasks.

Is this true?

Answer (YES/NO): NO